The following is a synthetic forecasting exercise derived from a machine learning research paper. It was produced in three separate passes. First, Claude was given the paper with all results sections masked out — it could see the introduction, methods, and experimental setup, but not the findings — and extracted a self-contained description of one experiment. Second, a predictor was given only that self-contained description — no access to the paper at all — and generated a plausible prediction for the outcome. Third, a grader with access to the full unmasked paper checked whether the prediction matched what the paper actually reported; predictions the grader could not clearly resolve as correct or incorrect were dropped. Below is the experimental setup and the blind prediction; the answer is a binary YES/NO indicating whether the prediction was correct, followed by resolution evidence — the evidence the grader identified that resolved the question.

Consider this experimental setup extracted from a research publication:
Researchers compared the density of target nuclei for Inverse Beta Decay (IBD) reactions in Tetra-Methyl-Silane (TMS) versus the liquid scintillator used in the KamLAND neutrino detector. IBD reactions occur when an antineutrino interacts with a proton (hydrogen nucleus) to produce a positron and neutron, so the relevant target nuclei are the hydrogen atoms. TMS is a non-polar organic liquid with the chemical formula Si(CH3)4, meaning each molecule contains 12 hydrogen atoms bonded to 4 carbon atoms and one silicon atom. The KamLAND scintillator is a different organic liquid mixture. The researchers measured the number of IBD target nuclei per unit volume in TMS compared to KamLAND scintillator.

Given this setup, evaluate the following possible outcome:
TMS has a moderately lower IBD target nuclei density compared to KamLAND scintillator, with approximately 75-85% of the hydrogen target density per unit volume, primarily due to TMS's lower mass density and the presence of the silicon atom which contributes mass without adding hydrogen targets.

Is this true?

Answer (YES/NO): YES